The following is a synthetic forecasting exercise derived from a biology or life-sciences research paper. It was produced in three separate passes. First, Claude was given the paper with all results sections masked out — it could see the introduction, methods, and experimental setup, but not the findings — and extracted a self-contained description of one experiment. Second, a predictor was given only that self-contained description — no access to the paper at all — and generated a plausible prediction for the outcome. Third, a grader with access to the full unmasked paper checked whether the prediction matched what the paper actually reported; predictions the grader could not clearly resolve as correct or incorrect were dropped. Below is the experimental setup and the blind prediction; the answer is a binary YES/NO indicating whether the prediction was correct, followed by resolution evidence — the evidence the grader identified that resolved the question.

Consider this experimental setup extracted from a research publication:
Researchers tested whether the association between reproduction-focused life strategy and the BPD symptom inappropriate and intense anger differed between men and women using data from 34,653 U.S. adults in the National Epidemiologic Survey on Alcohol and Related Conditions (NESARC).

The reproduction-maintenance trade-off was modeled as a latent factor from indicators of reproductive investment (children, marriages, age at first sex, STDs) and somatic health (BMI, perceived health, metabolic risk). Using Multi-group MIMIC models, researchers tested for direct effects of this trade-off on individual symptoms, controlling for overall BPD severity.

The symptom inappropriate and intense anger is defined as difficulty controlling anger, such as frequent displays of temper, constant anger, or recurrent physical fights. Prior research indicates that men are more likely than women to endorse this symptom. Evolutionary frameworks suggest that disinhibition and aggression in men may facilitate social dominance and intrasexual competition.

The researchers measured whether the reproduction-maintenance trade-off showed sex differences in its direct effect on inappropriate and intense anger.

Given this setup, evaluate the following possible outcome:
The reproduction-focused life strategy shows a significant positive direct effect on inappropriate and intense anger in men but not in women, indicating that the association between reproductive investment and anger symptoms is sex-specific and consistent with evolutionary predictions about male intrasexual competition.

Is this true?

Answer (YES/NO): NO